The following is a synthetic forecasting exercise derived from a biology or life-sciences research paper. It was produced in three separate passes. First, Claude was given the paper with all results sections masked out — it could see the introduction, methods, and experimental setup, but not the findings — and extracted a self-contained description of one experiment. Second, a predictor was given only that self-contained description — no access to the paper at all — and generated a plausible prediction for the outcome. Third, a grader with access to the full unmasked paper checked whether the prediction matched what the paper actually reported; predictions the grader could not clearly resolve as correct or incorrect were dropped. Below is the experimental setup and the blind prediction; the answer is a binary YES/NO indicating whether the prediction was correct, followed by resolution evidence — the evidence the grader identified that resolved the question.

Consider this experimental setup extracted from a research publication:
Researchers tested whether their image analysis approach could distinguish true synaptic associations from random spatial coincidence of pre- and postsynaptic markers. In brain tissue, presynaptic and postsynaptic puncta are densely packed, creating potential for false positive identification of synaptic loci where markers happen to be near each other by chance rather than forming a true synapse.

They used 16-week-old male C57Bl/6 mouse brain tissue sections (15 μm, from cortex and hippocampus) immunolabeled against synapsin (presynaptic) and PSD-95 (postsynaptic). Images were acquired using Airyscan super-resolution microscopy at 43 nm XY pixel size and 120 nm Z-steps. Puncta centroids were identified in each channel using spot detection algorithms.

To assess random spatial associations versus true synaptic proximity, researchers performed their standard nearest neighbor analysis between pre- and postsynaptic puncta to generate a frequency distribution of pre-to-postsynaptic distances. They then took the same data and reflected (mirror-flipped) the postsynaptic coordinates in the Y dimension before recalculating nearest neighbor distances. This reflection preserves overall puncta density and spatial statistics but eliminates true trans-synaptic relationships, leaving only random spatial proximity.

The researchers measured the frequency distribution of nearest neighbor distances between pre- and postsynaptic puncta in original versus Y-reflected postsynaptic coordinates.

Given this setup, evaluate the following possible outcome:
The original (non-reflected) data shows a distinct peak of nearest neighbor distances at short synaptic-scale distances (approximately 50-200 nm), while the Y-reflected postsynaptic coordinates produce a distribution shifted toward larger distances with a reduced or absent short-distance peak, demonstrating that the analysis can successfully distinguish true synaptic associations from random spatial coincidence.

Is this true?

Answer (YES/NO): YES